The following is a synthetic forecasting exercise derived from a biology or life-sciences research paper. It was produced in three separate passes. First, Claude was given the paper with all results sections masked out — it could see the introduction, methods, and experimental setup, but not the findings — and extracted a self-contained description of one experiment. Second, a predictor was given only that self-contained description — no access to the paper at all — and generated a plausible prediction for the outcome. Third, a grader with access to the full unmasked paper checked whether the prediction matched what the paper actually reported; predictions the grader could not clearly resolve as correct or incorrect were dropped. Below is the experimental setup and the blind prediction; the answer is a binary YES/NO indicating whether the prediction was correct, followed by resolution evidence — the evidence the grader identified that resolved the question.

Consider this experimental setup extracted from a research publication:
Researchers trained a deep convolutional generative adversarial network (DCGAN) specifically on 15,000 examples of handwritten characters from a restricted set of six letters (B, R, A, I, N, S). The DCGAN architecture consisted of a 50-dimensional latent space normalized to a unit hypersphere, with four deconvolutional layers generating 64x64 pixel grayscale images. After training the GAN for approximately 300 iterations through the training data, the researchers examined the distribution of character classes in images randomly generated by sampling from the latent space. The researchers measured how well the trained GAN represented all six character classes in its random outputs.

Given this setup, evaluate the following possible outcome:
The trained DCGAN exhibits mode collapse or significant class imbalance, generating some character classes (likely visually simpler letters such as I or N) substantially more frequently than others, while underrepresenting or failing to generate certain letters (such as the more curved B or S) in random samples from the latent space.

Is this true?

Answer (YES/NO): YES